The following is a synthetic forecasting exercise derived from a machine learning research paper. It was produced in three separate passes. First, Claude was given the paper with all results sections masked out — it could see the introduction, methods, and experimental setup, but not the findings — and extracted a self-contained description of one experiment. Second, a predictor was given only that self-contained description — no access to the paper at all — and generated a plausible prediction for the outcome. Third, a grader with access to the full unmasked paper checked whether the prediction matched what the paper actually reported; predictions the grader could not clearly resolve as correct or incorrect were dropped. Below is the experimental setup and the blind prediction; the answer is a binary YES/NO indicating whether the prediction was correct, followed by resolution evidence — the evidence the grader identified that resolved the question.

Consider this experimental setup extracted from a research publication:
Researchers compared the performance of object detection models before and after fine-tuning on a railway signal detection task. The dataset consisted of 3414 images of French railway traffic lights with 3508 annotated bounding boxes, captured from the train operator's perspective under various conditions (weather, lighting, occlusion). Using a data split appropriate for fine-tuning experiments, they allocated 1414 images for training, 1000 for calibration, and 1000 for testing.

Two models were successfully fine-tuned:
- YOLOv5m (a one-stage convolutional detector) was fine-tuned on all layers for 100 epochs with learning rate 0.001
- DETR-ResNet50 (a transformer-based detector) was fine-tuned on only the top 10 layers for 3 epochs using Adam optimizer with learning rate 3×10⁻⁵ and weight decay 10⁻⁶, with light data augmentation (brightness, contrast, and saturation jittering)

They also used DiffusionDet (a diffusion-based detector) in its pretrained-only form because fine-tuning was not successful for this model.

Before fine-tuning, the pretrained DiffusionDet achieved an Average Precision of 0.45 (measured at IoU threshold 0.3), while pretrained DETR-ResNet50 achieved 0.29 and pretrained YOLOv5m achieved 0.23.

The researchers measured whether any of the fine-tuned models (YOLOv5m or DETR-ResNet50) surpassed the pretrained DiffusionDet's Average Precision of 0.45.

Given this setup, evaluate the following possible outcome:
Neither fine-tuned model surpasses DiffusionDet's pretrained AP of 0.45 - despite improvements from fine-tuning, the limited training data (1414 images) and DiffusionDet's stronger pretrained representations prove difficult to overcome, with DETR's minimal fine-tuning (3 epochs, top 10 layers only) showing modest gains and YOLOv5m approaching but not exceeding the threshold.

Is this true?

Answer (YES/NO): NO